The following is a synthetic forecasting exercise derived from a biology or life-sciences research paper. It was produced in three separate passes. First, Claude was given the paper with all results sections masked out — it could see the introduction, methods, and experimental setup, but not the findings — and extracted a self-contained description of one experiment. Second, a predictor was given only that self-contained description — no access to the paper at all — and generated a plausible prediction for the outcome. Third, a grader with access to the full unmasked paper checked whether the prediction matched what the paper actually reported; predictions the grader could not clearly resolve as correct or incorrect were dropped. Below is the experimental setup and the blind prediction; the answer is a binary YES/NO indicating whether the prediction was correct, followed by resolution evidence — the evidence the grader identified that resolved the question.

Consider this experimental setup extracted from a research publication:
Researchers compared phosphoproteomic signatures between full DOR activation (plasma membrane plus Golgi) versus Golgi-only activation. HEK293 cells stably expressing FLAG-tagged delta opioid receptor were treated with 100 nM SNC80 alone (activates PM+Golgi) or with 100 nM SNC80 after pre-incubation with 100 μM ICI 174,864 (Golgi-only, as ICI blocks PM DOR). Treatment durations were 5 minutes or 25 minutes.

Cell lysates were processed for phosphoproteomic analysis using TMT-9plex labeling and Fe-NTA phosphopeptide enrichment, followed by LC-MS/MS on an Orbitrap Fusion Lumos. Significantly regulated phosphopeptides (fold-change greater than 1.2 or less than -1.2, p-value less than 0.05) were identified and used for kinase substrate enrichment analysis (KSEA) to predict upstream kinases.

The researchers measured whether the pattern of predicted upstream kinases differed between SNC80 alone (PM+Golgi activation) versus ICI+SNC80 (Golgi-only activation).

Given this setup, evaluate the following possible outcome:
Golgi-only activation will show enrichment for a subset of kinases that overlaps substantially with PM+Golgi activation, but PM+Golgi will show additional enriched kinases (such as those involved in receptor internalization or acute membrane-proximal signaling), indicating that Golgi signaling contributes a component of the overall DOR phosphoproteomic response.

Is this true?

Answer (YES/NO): NO